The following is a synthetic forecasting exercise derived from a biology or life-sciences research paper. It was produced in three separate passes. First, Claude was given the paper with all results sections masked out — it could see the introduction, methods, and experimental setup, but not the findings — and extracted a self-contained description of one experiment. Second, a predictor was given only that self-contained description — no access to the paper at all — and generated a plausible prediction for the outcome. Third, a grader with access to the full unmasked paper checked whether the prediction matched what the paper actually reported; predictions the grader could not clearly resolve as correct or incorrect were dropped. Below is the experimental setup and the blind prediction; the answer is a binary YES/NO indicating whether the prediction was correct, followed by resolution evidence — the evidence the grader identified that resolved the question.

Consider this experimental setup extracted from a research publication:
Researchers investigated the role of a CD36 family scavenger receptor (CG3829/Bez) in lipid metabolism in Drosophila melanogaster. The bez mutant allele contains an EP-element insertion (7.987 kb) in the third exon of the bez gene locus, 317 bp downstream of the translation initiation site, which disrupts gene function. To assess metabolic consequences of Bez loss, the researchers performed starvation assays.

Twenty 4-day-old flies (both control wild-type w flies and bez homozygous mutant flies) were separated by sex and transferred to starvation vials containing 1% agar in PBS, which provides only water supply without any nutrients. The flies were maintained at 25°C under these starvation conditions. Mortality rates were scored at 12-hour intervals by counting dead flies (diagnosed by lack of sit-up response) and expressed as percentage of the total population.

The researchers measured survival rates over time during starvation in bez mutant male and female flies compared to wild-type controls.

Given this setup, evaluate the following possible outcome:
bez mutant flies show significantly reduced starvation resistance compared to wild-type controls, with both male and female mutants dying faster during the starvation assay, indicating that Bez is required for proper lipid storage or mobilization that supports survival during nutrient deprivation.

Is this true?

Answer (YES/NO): YES